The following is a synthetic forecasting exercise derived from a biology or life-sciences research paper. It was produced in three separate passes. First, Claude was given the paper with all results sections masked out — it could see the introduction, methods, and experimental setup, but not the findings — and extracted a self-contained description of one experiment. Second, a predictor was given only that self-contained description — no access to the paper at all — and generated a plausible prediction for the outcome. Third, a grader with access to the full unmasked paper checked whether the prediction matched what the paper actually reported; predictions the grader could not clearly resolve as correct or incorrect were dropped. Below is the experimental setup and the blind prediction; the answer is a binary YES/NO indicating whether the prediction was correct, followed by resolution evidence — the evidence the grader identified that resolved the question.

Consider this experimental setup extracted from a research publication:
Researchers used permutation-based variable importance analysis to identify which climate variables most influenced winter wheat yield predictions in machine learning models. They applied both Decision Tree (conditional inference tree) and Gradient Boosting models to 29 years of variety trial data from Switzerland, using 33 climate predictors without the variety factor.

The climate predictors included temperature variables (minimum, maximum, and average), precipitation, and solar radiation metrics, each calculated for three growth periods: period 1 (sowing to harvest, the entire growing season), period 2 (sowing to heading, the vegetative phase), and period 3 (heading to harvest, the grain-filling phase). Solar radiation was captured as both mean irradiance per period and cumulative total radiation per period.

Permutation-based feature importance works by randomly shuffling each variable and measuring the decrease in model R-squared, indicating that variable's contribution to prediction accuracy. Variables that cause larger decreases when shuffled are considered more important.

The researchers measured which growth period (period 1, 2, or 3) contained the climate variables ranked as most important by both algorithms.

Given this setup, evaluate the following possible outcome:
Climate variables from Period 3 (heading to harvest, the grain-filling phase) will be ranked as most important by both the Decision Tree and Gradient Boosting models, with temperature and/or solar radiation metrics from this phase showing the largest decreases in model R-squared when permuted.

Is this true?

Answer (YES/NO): NO